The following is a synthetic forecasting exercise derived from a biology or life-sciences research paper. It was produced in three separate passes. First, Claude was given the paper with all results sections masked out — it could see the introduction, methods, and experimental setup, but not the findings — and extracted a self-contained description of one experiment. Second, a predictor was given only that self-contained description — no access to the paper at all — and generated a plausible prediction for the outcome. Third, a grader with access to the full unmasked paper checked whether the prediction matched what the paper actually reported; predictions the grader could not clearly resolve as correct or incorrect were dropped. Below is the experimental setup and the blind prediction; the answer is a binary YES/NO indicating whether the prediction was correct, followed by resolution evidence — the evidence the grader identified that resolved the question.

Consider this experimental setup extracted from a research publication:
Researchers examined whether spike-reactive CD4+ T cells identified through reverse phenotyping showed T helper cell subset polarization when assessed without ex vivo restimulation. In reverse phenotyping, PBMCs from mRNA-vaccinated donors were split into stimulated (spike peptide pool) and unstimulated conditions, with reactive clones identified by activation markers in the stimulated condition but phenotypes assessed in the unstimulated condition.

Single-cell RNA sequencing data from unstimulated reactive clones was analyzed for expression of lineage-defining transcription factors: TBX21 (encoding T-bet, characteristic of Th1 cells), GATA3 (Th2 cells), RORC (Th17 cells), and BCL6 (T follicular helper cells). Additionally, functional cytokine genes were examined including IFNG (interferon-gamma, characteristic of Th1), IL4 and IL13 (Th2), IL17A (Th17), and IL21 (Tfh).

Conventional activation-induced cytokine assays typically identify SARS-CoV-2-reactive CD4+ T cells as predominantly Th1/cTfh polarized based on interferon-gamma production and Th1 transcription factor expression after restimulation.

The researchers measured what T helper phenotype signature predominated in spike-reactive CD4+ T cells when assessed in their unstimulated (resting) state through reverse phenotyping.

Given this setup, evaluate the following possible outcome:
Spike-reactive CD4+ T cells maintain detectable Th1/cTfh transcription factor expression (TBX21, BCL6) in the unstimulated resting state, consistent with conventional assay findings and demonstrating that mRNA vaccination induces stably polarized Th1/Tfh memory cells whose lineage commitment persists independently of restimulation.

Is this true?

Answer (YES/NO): NO